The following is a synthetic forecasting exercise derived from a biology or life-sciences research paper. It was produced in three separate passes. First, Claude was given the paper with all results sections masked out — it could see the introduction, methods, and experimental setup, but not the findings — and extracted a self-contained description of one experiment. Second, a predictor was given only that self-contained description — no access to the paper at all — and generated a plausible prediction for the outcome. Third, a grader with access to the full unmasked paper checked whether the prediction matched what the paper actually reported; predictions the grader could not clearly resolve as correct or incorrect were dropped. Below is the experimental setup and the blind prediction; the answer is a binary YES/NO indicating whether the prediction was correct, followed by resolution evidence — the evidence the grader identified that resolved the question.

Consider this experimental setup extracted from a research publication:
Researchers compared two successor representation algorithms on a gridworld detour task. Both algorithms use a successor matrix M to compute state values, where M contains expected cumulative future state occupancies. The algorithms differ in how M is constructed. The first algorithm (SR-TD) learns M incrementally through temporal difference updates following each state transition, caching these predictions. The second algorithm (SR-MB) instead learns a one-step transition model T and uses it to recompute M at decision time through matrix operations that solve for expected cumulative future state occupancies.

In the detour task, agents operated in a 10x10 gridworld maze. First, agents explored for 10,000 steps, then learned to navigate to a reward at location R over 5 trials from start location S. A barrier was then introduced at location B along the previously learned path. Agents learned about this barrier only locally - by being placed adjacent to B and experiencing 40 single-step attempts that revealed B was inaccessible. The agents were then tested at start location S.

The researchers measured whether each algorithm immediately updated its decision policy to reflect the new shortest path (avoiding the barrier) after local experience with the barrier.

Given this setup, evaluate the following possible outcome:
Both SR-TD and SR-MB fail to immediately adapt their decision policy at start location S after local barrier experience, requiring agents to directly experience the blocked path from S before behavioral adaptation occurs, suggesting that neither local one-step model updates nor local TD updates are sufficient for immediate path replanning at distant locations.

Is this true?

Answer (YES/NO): NO